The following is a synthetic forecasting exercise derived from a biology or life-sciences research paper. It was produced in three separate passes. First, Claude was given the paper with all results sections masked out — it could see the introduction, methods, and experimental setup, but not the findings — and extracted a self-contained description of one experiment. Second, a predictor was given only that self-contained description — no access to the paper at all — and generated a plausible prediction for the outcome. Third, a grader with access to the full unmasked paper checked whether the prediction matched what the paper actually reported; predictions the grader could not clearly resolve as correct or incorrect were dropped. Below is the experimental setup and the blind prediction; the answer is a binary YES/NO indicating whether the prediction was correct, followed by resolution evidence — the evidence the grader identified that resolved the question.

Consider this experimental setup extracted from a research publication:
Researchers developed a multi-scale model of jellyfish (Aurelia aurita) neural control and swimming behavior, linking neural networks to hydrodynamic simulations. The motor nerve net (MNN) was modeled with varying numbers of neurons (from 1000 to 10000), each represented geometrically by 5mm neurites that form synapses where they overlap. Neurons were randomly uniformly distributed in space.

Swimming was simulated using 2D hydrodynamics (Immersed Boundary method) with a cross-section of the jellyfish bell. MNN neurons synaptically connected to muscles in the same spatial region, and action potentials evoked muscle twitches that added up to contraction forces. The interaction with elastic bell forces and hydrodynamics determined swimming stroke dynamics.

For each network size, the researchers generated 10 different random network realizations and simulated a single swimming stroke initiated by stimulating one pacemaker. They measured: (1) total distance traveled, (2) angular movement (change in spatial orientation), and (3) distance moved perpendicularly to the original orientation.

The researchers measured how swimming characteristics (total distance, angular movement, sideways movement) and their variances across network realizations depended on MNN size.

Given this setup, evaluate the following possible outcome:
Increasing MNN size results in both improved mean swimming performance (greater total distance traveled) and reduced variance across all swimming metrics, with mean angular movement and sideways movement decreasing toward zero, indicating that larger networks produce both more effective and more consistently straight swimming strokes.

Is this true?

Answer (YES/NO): YES